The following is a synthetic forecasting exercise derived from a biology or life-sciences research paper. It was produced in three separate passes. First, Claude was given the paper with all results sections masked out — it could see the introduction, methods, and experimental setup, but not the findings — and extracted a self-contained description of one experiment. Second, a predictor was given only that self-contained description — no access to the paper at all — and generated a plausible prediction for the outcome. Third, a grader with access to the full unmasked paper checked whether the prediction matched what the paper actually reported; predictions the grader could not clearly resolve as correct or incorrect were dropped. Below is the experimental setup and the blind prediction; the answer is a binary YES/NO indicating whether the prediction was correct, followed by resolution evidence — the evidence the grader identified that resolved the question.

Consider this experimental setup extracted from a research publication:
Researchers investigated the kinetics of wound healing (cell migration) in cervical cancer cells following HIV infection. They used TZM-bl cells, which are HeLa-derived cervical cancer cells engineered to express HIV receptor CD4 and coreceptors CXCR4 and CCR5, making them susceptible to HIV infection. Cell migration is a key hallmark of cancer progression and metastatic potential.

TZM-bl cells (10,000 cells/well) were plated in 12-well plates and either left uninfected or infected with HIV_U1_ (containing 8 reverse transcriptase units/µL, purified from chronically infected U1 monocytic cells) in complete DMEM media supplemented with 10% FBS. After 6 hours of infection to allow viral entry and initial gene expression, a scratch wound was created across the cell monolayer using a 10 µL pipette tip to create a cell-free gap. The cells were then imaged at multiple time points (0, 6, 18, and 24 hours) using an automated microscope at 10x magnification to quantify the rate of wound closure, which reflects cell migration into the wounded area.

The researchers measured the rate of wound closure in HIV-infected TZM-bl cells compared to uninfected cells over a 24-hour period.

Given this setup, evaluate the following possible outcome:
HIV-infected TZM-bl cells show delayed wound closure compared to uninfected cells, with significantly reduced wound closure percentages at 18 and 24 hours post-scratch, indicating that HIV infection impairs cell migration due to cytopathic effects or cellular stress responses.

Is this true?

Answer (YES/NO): NO